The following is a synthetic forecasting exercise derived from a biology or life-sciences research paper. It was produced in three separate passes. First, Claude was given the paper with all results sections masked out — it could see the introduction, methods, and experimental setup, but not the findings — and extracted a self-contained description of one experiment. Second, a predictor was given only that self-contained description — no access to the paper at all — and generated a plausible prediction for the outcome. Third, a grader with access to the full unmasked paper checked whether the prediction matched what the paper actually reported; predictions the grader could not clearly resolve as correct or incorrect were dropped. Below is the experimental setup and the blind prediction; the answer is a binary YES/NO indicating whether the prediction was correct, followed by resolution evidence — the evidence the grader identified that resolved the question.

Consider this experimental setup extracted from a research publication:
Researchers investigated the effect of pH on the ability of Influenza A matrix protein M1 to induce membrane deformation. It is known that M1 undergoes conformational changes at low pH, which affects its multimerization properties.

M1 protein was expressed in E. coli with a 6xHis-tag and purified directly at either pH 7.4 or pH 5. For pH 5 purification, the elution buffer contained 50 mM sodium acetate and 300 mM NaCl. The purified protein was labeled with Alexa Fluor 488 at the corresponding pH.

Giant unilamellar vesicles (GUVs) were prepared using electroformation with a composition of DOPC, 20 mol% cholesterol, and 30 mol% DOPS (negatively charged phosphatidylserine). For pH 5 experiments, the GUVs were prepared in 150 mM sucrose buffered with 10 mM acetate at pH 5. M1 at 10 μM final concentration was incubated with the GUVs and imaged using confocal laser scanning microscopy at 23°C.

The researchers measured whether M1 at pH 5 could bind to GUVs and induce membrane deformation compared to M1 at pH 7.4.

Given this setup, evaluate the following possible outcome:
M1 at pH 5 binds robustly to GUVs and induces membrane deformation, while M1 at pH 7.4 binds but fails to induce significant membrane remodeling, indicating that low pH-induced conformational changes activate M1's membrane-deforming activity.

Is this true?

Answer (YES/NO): NO